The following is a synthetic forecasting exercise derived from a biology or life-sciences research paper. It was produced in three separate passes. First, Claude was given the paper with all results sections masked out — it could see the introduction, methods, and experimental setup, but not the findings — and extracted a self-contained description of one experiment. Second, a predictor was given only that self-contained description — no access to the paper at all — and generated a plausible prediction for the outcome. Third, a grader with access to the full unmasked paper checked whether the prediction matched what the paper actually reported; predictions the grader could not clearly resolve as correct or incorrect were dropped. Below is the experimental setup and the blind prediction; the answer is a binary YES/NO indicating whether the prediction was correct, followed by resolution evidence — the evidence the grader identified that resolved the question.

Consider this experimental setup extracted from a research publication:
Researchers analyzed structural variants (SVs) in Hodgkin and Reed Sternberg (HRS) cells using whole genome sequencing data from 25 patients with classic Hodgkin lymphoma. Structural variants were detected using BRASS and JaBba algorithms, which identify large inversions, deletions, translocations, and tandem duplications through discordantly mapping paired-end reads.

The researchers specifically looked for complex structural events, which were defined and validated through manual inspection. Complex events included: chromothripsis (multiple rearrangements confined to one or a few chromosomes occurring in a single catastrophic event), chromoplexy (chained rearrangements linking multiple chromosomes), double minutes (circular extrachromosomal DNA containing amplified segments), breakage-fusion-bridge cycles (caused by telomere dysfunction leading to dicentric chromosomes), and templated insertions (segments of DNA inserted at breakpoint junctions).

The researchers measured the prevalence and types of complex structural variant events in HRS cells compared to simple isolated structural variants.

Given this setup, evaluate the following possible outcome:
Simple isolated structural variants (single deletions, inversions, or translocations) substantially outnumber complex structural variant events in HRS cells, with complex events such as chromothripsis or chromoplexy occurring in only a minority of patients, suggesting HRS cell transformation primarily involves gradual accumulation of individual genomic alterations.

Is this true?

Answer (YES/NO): NO